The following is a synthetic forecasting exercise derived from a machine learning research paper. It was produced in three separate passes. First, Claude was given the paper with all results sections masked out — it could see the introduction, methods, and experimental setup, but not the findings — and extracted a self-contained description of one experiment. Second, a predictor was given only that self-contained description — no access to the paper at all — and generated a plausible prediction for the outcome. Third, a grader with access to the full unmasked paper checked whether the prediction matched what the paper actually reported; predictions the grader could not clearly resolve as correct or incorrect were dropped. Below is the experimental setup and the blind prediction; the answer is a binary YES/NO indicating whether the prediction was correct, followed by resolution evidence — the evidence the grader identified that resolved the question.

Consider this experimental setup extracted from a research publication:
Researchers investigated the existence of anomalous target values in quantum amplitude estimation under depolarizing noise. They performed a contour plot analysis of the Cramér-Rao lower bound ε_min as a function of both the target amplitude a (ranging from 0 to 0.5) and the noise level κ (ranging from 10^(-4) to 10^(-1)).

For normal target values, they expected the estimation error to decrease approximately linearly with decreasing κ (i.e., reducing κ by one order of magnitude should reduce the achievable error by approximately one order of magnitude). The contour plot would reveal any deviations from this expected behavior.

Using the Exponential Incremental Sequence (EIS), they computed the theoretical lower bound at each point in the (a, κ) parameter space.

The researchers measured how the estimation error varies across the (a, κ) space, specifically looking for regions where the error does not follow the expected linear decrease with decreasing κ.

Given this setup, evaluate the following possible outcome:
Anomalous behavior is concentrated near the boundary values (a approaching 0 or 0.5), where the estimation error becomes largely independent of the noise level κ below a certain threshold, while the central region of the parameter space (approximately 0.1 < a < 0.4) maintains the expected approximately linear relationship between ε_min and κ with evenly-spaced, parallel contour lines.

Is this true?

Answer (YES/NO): NO